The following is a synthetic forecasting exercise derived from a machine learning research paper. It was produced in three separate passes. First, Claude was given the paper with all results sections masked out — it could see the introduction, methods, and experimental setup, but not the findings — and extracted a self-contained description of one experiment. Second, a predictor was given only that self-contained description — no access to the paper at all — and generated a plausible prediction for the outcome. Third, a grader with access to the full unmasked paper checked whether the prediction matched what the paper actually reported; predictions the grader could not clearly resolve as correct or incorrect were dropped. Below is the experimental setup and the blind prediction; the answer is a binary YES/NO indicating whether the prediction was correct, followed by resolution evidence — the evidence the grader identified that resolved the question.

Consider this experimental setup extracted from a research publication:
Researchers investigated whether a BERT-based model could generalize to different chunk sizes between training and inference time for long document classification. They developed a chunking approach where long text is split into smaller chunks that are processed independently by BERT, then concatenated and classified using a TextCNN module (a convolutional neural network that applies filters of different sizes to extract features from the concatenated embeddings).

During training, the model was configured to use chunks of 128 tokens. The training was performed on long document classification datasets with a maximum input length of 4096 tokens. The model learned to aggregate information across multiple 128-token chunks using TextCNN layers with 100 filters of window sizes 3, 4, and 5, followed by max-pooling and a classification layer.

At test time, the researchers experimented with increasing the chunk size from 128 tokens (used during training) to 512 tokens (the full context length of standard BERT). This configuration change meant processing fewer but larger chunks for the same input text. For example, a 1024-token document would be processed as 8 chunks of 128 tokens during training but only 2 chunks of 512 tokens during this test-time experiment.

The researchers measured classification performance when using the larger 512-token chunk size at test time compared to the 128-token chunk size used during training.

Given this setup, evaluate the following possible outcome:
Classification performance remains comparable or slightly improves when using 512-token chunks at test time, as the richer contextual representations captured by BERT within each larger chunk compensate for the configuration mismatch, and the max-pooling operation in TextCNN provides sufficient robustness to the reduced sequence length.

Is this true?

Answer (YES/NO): NO